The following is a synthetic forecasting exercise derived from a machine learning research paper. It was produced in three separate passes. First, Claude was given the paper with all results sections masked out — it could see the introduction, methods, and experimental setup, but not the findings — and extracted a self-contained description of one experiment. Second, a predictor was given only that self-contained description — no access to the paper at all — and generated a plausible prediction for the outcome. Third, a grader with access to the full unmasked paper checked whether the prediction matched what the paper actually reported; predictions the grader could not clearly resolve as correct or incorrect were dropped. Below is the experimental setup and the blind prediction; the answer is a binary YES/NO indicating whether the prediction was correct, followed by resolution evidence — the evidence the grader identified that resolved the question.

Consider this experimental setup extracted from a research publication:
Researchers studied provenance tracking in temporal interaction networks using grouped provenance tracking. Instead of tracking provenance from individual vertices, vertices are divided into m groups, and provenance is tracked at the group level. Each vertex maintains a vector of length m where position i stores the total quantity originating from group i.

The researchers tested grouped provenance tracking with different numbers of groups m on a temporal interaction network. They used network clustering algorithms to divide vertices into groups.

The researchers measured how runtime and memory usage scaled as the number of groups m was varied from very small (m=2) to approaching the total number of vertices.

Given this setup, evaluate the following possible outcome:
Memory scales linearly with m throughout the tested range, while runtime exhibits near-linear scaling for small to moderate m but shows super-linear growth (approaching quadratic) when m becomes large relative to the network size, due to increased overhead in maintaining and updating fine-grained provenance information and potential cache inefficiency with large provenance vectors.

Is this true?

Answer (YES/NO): NO